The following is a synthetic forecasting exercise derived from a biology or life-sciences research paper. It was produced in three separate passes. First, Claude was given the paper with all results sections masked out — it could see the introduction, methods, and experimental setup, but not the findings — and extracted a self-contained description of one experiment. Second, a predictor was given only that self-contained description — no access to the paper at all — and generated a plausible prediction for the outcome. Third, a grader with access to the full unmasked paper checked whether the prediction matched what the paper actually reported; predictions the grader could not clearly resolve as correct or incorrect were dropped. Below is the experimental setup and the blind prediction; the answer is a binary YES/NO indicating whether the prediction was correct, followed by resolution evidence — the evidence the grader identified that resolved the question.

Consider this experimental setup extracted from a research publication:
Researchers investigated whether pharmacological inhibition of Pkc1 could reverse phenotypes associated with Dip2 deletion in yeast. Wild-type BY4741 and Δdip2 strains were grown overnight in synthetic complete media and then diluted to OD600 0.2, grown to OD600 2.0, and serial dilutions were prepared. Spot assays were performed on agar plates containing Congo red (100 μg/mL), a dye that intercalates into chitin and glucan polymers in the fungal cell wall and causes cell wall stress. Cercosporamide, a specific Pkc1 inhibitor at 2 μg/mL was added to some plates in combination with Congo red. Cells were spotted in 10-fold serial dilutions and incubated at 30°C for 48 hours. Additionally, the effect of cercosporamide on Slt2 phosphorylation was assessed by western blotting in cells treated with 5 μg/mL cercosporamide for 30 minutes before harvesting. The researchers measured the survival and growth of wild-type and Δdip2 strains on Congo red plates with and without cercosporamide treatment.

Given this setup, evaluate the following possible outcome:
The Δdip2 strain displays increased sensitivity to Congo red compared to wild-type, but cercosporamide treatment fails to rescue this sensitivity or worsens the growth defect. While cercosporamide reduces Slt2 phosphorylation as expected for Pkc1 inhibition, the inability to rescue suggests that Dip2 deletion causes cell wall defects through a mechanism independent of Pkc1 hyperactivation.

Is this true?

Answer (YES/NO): NO